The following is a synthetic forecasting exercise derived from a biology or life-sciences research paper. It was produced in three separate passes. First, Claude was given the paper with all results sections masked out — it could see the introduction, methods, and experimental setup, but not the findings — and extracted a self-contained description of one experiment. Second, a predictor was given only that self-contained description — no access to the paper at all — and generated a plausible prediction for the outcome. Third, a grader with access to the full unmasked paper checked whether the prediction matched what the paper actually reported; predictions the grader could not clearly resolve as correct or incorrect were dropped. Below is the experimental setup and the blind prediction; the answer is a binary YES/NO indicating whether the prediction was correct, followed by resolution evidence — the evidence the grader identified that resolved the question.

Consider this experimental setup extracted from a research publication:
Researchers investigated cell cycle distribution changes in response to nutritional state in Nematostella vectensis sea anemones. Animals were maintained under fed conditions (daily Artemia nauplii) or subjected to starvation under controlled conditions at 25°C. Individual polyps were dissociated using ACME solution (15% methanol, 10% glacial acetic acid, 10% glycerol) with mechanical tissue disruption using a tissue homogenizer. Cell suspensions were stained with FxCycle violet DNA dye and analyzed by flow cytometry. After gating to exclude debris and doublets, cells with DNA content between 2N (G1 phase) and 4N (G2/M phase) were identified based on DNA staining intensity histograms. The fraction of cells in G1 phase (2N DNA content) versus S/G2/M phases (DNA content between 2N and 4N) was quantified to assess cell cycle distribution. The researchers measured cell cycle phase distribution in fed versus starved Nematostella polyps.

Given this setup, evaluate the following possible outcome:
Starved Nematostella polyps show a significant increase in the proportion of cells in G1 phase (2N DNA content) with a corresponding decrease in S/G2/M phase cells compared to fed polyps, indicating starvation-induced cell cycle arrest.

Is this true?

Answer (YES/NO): YES